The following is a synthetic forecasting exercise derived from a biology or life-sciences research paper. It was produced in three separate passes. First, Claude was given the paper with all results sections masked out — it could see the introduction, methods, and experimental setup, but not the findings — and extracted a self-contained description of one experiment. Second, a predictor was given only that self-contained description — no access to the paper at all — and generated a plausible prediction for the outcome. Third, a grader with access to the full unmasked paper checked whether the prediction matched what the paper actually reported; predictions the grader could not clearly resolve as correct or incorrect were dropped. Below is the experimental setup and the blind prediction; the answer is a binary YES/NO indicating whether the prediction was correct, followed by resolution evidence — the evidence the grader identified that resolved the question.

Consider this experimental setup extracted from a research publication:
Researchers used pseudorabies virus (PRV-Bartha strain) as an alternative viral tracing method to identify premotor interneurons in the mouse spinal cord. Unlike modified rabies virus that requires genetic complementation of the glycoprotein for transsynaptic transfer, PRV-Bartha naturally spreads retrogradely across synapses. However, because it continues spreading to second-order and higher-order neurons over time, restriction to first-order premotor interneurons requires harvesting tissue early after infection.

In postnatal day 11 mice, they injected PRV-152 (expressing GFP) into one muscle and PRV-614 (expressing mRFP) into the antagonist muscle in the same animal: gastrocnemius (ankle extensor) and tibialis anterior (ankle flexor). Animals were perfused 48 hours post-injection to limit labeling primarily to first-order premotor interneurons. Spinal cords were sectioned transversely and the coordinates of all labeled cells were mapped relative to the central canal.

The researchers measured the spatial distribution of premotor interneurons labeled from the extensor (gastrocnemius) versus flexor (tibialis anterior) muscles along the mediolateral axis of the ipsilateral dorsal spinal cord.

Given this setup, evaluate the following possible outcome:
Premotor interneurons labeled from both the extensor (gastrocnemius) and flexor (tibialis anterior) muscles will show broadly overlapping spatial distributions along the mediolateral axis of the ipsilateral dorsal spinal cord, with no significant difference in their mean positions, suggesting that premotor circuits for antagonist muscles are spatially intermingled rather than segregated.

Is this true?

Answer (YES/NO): YES